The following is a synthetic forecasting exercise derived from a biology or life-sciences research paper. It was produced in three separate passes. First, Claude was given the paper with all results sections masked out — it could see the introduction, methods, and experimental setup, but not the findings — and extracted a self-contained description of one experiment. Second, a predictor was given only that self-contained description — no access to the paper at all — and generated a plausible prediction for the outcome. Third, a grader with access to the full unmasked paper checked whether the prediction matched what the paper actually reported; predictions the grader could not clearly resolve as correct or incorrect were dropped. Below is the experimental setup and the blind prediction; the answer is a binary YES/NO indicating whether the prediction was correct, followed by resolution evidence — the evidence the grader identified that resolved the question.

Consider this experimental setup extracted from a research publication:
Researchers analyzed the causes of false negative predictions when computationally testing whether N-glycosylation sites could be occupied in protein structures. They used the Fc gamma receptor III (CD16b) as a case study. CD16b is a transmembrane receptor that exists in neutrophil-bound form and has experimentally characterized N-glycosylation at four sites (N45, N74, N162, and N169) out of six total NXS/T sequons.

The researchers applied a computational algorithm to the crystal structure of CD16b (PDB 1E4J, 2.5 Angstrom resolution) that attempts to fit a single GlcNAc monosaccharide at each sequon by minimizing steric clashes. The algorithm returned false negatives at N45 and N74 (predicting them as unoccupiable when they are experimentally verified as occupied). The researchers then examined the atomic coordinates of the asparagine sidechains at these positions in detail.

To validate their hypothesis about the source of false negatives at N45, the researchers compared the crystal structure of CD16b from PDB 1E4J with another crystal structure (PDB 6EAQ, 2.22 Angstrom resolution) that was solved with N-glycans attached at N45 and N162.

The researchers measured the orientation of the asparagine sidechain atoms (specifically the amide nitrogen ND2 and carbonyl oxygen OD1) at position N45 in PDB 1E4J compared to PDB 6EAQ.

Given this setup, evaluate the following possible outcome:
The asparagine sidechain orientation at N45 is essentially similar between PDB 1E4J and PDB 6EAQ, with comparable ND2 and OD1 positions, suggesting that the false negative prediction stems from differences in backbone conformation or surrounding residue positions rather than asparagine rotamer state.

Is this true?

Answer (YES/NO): NO